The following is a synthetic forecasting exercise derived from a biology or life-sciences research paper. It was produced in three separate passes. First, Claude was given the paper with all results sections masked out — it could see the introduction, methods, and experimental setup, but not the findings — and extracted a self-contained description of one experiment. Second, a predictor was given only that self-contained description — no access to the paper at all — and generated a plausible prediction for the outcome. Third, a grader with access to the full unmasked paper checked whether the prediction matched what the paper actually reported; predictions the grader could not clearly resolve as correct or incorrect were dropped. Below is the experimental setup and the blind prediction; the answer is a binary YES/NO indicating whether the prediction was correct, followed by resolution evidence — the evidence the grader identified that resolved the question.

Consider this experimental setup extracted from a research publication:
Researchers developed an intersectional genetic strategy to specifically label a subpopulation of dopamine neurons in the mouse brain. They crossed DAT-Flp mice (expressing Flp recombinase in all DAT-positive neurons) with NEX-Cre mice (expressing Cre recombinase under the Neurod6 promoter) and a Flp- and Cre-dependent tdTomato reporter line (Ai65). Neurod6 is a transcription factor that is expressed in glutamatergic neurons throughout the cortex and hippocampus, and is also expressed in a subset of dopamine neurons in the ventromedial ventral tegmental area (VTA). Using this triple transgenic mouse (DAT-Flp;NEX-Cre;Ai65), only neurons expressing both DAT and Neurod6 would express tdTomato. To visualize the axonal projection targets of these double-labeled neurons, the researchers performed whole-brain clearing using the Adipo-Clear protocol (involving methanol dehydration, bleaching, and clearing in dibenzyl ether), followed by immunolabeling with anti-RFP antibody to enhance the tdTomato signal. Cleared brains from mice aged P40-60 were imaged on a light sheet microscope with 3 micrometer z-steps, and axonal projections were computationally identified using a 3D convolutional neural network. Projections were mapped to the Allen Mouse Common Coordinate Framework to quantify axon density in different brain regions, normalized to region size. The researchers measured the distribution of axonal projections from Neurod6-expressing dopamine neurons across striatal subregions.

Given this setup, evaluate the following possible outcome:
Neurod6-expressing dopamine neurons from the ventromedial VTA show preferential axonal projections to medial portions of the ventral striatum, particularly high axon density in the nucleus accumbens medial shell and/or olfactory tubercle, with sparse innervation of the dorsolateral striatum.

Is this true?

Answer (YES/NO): YES